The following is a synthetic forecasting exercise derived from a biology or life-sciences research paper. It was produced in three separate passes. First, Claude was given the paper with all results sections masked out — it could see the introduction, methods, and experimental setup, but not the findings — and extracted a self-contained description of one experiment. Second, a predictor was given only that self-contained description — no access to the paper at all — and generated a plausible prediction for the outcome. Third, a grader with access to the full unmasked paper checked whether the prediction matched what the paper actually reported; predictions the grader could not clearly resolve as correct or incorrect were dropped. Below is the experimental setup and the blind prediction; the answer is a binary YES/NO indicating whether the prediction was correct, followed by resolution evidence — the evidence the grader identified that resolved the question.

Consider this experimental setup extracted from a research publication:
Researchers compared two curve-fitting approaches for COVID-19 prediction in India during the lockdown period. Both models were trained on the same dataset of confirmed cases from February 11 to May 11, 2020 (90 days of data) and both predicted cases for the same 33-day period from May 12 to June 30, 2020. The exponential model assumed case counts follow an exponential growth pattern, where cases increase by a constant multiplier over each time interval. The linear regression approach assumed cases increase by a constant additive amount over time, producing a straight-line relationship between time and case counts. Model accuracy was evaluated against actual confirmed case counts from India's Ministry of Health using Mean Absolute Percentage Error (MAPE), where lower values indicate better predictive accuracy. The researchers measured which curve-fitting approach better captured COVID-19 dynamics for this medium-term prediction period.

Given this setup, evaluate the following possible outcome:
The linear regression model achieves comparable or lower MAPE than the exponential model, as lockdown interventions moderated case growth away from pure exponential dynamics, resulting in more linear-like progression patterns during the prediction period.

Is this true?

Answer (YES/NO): YES